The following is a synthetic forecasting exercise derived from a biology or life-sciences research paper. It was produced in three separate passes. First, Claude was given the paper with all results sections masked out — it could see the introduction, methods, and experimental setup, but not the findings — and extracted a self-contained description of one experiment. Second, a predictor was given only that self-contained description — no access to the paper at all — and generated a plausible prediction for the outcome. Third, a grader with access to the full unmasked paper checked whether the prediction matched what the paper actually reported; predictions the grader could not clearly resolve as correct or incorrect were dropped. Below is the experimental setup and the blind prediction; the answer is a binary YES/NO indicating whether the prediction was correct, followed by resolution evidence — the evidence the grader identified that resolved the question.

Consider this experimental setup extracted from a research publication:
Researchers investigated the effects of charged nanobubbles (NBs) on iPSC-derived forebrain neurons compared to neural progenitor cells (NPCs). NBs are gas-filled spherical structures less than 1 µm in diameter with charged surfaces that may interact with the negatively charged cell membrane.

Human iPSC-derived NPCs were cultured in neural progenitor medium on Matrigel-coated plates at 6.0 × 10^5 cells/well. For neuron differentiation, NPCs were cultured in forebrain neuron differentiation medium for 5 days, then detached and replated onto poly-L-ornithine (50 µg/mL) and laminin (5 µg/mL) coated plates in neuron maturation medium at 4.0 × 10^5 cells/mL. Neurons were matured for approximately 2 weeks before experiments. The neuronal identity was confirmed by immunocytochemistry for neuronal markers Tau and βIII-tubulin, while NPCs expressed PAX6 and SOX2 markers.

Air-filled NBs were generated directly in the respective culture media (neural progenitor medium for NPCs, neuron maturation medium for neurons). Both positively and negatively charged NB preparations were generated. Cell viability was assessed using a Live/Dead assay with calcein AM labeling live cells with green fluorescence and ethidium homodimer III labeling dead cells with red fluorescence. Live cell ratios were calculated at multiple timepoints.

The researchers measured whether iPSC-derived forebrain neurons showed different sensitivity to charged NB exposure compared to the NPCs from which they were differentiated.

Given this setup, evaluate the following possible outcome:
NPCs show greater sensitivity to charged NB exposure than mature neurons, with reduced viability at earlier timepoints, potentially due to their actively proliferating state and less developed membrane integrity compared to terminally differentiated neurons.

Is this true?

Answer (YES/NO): NO